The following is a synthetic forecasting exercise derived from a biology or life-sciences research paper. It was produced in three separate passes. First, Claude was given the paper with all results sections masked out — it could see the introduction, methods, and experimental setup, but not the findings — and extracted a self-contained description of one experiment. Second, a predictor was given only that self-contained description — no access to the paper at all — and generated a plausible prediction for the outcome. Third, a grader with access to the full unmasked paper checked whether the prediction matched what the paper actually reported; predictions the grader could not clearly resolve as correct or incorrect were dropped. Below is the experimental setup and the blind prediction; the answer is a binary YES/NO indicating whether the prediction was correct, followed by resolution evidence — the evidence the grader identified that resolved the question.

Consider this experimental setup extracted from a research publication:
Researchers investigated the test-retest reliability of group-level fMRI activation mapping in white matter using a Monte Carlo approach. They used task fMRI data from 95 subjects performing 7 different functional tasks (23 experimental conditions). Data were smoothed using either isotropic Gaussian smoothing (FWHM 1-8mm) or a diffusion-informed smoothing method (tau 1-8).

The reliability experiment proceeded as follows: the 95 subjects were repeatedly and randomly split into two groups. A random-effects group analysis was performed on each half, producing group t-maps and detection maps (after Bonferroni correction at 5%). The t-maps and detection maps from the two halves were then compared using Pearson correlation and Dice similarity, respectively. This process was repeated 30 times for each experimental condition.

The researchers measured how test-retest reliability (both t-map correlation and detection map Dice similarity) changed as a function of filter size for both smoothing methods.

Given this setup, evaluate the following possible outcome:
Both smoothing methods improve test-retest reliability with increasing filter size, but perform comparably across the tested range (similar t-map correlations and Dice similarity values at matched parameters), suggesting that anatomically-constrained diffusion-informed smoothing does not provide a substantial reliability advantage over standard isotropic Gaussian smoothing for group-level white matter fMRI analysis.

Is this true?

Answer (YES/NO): YES